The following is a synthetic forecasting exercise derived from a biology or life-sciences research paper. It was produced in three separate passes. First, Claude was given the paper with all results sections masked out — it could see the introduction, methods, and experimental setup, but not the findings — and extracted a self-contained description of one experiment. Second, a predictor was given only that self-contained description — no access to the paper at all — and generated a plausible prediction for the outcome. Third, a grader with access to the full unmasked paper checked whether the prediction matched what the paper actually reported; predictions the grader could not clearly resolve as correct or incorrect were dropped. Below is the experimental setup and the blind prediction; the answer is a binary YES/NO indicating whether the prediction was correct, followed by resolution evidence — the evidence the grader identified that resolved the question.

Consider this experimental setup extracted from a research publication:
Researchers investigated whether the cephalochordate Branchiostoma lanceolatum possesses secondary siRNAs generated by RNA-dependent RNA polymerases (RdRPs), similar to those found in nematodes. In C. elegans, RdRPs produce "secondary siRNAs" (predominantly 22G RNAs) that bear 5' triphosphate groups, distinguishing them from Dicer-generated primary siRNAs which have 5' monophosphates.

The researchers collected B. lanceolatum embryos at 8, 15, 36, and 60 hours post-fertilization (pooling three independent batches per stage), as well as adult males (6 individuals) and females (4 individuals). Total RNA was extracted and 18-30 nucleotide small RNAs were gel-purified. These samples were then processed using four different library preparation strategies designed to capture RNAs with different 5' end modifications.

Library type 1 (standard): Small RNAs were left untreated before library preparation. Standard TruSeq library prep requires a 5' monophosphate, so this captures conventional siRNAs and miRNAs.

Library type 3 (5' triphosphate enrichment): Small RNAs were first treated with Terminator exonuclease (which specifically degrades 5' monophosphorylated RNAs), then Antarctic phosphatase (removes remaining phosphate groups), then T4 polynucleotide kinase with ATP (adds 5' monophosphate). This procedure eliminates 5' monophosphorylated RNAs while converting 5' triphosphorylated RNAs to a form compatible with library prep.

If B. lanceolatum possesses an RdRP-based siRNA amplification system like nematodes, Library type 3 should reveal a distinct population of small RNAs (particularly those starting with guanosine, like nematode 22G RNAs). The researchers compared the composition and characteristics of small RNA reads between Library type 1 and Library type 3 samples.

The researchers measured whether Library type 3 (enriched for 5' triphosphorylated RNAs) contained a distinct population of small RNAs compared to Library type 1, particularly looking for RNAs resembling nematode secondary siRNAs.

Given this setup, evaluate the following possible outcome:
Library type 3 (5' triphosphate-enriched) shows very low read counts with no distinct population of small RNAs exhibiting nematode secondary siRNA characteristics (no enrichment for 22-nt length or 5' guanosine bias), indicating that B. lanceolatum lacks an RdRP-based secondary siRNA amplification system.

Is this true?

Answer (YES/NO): YES